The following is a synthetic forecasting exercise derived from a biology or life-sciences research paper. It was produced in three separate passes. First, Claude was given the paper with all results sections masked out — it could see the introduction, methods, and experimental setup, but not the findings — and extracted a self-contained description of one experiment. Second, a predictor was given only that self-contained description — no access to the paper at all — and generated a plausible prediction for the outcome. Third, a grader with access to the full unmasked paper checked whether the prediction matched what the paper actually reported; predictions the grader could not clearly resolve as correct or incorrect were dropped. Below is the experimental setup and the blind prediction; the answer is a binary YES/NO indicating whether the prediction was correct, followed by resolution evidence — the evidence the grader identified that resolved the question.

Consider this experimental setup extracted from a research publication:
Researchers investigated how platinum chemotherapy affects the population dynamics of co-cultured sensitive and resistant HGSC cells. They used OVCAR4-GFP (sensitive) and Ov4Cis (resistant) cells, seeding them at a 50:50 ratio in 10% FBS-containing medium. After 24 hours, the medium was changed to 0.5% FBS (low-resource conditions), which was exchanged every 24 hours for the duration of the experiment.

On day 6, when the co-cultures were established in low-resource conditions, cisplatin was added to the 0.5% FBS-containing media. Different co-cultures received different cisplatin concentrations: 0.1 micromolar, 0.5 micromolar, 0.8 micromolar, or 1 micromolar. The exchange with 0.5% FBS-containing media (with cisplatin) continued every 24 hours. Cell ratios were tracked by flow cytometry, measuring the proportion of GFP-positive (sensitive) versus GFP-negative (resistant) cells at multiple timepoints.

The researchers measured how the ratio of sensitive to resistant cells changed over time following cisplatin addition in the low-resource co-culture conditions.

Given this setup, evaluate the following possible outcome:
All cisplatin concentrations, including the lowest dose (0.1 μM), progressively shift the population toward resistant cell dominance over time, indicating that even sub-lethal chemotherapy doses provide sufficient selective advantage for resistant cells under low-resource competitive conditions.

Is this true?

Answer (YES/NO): NO